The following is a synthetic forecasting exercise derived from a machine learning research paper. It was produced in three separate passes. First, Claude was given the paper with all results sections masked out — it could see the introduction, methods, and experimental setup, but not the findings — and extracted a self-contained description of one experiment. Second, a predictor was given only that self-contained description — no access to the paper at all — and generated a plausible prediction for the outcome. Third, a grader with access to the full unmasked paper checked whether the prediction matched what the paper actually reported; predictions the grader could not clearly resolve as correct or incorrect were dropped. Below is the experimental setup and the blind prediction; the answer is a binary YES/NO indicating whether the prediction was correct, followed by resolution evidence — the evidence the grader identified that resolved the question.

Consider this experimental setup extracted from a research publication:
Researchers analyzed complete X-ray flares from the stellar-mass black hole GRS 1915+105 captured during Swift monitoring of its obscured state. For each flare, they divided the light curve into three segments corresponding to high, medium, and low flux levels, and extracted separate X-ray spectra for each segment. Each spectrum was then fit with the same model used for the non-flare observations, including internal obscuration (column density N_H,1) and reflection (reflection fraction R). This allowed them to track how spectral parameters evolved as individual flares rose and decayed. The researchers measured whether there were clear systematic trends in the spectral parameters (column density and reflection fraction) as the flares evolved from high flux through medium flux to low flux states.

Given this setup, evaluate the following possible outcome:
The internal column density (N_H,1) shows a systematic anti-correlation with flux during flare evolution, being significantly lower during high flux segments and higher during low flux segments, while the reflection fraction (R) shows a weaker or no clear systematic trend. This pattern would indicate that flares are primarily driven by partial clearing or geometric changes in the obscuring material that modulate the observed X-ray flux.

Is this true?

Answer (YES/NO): NO